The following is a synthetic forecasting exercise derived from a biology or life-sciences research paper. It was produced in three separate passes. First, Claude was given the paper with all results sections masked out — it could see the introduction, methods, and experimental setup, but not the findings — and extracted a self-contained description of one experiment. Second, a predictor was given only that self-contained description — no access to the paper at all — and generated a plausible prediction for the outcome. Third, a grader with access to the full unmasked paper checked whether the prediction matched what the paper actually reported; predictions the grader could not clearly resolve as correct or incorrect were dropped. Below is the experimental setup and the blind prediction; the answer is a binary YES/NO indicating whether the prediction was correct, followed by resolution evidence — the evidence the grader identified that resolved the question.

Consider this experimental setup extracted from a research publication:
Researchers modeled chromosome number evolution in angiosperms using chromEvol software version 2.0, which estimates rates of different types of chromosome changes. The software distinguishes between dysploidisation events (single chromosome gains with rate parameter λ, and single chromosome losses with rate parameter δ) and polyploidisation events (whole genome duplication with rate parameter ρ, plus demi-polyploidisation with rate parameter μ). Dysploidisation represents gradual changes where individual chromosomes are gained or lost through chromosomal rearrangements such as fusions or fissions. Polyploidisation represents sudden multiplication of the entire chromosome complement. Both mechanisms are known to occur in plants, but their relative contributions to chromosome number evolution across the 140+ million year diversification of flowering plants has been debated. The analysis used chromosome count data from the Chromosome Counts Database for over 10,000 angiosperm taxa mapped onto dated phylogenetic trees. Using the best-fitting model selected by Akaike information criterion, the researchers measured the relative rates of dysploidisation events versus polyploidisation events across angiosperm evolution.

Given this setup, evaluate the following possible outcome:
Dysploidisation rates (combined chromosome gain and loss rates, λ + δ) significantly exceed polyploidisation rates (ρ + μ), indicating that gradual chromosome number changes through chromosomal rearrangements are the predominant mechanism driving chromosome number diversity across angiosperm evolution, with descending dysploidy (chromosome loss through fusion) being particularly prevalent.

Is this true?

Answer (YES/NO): YES